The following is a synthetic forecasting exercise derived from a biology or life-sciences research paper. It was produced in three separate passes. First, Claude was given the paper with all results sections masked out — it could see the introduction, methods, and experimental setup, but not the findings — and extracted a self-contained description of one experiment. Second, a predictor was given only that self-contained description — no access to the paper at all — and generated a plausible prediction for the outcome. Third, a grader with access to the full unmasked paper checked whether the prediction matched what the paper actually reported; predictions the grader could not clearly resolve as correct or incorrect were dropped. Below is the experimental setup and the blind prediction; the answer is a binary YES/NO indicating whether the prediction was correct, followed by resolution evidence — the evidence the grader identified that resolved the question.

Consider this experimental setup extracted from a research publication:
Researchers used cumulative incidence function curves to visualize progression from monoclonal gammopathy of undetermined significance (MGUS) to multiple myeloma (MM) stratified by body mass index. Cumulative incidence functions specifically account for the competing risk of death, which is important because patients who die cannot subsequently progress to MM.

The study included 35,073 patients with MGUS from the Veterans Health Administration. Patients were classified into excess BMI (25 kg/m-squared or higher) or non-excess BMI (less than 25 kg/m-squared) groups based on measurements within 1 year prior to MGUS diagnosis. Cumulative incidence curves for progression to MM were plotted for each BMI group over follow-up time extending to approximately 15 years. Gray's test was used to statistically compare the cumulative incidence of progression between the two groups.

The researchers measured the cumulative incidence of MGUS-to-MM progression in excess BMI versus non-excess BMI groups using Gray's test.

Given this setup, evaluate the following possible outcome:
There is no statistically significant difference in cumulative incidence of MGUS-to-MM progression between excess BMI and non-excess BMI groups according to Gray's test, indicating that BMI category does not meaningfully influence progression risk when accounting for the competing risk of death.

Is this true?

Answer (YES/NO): NO